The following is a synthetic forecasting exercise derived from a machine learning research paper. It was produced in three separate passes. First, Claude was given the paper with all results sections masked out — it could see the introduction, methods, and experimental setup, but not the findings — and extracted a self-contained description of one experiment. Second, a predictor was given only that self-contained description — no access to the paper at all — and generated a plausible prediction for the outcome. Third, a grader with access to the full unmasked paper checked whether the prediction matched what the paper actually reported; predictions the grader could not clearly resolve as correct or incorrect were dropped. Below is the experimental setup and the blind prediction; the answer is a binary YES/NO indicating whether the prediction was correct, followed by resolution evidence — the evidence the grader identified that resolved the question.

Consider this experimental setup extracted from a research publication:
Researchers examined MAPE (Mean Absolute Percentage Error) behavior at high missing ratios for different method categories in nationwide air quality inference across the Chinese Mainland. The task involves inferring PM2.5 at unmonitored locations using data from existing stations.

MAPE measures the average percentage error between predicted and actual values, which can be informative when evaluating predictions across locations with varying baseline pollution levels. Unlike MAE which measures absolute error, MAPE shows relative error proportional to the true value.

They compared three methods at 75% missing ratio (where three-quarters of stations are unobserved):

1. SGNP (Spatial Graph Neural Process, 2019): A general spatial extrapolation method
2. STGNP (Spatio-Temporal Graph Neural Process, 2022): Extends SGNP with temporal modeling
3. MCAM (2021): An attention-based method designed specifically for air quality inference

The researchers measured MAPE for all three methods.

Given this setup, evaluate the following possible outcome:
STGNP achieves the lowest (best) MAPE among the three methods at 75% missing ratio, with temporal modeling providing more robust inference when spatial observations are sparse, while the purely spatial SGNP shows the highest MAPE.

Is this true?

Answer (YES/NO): NO